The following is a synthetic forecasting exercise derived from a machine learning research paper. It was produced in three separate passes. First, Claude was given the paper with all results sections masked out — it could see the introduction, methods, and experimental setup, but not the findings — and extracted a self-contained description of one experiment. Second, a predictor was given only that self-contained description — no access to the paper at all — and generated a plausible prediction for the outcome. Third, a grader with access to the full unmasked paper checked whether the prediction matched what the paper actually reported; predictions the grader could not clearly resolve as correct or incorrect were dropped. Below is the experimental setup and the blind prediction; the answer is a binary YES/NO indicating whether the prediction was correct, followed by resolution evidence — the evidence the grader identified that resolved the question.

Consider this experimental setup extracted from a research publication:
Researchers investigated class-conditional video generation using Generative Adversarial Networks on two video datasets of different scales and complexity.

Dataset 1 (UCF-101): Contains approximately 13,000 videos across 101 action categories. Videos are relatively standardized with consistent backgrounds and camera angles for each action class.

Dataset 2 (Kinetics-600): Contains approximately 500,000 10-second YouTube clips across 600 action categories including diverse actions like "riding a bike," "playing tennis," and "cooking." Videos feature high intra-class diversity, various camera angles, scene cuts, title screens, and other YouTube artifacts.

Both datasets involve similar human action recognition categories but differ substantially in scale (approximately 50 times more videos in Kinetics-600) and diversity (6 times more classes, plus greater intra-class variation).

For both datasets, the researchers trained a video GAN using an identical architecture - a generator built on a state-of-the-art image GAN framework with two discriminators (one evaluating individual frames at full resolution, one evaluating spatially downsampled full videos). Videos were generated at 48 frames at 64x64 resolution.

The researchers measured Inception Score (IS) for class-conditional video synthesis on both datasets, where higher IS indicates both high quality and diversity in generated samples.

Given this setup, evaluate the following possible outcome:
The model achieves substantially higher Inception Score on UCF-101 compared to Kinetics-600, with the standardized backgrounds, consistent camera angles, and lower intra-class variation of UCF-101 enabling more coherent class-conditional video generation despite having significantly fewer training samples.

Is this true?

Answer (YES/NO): NO